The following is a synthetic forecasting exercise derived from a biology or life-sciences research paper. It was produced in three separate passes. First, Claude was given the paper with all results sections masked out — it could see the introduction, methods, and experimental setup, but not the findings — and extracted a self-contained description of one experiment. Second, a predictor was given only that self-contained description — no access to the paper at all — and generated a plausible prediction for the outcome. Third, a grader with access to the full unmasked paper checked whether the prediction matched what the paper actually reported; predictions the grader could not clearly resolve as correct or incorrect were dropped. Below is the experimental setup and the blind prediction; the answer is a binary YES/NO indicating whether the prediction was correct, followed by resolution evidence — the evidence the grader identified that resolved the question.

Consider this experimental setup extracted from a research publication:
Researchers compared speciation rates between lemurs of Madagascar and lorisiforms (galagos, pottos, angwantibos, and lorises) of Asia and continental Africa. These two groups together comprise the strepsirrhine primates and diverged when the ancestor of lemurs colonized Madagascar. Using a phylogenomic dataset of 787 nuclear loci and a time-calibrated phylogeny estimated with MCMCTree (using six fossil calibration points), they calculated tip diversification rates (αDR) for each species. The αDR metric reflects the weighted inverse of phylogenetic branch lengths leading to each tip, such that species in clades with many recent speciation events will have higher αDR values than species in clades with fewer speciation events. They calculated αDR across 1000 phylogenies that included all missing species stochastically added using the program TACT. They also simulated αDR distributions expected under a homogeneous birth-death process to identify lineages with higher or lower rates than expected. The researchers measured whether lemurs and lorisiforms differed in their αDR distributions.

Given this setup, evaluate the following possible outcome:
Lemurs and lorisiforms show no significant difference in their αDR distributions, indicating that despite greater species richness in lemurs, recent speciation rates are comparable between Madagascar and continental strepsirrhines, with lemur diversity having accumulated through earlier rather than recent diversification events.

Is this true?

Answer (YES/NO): NO